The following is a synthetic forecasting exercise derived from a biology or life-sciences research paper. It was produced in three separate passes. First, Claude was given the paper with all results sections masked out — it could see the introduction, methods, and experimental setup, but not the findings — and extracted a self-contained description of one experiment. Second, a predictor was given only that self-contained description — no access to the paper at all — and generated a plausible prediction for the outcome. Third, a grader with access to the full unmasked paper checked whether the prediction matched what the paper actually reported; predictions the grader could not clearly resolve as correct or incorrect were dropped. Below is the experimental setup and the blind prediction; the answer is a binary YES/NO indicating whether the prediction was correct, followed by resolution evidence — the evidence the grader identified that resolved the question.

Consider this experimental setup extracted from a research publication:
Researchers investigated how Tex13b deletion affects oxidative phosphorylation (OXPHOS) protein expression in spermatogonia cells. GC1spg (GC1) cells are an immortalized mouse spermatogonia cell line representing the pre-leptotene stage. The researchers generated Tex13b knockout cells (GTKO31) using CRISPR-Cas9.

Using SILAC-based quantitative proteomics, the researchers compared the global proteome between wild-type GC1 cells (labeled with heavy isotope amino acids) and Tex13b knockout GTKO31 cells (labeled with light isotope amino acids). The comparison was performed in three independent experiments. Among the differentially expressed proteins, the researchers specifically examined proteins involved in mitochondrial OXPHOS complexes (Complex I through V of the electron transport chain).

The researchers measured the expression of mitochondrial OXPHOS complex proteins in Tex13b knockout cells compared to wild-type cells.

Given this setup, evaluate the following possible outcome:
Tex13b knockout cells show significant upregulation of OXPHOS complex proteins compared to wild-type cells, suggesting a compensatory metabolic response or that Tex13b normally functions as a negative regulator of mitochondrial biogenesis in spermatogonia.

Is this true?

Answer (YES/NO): NO